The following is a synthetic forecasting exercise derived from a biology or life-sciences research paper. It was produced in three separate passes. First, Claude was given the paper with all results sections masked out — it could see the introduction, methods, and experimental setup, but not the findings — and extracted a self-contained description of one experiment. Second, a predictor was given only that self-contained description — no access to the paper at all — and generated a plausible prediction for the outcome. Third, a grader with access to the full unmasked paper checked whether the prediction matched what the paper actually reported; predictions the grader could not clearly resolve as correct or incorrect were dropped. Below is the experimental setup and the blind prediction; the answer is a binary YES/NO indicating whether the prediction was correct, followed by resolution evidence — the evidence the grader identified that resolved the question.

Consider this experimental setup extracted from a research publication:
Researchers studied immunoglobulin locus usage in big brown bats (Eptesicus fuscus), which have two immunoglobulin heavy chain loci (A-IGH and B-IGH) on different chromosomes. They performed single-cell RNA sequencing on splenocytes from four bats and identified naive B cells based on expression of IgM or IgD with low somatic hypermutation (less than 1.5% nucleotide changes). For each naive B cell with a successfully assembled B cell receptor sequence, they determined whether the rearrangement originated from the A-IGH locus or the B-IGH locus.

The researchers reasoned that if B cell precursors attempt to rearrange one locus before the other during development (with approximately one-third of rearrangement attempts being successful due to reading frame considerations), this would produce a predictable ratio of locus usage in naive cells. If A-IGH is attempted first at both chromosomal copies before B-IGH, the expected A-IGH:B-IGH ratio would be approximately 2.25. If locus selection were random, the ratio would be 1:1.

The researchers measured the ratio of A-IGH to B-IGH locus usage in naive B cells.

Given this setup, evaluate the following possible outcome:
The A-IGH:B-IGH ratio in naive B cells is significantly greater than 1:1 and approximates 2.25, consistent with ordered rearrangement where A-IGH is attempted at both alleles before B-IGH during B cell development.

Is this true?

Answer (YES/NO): NO